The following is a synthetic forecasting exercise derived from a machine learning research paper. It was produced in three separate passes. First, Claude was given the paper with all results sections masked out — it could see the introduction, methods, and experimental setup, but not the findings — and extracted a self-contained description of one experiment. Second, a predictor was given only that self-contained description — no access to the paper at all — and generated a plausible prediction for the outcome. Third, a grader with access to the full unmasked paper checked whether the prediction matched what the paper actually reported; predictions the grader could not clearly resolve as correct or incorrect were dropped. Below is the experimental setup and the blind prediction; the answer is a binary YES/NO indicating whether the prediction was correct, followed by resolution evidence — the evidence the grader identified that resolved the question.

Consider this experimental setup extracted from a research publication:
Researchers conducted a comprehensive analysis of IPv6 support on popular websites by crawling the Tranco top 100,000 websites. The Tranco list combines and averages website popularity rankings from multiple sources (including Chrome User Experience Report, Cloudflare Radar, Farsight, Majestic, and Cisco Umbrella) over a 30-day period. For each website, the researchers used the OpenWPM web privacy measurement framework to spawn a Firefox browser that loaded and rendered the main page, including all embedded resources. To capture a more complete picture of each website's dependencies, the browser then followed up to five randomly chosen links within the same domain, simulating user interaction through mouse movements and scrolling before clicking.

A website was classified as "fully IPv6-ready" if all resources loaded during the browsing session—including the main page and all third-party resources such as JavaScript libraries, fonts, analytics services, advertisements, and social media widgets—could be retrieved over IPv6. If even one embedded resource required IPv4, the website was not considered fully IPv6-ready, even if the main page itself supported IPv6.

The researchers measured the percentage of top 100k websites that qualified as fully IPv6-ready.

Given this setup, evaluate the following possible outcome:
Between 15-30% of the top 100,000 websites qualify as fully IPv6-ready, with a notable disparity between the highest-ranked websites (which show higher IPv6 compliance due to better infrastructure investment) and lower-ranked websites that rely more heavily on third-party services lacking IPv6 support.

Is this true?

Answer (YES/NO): NO